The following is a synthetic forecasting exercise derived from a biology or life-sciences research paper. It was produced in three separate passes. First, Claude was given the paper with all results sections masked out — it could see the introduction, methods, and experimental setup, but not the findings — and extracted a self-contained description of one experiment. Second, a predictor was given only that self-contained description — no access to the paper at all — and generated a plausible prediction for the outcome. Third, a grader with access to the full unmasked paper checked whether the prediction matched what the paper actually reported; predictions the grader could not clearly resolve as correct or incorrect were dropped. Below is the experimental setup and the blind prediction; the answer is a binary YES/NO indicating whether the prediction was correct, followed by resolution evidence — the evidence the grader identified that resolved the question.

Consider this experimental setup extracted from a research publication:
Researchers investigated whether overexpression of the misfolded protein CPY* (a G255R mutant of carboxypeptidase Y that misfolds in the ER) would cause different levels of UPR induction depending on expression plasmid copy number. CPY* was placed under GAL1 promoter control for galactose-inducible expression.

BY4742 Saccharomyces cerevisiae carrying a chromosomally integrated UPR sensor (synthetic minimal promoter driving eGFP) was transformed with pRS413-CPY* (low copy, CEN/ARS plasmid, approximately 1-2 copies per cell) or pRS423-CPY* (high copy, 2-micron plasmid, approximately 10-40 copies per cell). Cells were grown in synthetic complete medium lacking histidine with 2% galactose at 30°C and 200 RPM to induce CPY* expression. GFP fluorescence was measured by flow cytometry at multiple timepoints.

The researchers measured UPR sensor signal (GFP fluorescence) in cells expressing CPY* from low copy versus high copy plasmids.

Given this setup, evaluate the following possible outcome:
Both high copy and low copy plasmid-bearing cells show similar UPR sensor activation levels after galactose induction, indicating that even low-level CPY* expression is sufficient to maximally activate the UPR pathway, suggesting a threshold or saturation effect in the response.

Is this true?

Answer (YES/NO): NO